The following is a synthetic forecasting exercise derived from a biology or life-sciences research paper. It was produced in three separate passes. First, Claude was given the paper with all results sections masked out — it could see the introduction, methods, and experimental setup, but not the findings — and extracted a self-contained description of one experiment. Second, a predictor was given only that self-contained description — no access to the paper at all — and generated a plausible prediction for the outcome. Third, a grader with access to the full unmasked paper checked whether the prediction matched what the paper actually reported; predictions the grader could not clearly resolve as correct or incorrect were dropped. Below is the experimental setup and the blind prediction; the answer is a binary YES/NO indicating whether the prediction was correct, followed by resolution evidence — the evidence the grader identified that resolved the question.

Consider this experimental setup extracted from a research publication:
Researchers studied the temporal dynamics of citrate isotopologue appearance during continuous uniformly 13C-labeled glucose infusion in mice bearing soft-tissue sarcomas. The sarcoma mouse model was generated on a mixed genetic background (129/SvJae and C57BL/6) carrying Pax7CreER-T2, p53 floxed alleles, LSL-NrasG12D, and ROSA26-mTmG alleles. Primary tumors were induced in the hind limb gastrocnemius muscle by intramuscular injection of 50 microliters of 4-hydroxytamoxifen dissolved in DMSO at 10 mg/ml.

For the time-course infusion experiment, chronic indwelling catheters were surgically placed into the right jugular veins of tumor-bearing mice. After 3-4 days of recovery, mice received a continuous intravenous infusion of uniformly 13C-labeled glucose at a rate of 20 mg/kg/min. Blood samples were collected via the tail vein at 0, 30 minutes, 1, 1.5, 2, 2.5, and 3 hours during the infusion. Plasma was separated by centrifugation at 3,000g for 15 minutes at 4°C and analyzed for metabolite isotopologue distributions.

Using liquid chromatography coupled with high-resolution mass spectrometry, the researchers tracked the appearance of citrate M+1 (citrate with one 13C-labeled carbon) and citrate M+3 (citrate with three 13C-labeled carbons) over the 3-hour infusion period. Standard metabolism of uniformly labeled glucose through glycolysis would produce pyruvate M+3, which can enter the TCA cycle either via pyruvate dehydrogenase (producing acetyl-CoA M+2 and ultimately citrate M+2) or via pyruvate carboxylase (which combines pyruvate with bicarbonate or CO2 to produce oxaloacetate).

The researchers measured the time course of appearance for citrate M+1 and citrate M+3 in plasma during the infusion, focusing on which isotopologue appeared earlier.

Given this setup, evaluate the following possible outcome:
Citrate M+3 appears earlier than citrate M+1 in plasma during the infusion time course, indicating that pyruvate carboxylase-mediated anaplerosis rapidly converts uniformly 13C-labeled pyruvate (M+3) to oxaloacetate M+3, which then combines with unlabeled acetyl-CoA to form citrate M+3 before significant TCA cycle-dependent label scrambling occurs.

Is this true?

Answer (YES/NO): NO